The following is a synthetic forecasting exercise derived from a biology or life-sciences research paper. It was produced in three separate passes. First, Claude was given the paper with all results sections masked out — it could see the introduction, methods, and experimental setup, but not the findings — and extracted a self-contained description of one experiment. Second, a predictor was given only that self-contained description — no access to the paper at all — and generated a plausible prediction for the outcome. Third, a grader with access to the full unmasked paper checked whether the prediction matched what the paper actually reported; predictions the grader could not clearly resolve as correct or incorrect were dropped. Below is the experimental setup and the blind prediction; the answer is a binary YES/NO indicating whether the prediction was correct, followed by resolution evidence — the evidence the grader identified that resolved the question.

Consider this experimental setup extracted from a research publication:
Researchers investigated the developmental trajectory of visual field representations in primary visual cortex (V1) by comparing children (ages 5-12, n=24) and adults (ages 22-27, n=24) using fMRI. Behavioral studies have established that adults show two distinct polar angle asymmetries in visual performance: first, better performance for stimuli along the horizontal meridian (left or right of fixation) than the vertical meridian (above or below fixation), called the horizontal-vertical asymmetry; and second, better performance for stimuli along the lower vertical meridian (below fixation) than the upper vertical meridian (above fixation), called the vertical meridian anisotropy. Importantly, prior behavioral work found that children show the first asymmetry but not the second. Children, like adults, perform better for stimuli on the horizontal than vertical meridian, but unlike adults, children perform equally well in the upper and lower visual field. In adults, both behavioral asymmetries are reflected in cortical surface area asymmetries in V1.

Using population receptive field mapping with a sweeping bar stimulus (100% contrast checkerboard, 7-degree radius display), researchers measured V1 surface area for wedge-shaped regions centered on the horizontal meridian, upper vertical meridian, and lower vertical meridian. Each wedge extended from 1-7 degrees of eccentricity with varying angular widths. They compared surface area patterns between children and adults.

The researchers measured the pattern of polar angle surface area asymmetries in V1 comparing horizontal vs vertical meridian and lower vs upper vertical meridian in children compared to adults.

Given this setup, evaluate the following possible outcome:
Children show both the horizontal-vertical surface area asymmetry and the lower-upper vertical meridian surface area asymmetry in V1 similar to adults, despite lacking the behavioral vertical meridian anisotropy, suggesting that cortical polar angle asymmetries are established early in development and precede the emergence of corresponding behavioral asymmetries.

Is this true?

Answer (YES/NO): NO